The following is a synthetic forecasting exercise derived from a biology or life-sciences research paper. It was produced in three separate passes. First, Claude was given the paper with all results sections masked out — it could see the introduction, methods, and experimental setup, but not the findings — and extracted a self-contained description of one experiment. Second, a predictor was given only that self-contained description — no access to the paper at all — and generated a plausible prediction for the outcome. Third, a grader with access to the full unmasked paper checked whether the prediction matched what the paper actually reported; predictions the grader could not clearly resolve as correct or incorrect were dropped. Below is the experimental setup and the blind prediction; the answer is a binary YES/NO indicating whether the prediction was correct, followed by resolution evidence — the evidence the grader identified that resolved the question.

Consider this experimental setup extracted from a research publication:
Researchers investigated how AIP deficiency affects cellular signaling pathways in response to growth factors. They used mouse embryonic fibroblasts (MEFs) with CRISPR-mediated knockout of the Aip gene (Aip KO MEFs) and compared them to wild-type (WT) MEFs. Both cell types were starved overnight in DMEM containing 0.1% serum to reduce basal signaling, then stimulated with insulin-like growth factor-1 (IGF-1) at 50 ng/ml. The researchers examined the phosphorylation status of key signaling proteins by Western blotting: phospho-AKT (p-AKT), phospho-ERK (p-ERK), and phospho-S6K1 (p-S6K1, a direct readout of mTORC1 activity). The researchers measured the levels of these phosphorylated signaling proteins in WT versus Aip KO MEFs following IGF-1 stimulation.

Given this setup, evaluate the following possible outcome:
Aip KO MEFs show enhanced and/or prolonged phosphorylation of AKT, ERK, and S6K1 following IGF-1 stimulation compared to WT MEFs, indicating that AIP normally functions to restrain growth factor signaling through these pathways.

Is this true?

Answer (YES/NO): NO